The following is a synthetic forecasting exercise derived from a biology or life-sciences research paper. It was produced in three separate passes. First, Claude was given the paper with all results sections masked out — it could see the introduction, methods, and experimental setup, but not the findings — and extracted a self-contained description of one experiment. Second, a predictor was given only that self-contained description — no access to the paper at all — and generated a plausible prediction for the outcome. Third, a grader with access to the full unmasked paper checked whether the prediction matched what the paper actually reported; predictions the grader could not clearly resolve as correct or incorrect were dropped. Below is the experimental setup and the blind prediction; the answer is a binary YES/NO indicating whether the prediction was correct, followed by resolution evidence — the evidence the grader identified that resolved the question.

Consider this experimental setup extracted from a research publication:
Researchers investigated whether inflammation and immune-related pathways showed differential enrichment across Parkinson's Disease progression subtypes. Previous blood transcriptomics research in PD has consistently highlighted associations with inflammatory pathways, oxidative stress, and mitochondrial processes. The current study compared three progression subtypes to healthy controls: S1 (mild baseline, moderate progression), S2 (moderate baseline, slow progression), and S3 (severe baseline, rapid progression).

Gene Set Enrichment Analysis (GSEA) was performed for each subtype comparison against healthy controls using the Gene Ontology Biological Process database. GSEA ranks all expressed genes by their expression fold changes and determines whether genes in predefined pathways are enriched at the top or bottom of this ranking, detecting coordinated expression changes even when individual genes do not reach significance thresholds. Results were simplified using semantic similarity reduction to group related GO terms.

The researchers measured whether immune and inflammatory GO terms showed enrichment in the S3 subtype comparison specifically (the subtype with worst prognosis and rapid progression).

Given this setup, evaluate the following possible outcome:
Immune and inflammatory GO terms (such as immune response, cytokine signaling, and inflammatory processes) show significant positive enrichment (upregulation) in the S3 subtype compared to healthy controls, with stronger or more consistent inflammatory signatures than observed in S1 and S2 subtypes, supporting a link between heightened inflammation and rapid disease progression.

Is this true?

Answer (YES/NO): NO